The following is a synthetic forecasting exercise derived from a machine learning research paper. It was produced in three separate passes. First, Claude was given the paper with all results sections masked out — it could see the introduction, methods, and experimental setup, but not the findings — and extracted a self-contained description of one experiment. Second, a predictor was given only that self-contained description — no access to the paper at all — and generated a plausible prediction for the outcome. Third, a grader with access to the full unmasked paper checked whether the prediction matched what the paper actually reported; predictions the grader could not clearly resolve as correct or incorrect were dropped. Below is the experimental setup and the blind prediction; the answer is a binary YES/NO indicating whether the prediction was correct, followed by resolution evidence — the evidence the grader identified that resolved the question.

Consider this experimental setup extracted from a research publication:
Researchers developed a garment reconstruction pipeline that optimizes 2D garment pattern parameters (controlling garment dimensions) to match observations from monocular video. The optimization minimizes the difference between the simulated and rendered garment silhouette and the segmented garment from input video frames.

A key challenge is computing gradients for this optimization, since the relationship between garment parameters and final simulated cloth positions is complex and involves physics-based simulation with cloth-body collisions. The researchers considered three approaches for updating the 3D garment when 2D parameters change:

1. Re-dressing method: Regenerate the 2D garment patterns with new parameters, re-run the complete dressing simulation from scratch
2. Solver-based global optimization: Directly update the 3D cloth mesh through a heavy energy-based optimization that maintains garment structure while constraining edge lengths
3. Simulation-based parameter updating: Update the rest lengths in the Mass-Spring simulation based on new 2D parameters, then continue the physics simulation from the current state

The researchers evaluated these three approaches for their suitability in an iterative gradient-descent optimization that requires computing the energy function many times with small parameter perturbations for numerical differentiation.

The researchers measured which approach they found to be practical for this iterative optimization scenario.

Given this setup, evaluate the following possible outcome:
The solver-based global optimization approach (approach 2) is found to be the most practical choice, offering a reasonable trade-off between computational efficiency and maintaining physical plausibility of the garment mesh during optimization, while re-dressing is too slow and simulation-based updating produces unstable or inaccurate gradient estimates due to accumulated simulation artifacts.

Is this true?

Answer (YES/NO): NO